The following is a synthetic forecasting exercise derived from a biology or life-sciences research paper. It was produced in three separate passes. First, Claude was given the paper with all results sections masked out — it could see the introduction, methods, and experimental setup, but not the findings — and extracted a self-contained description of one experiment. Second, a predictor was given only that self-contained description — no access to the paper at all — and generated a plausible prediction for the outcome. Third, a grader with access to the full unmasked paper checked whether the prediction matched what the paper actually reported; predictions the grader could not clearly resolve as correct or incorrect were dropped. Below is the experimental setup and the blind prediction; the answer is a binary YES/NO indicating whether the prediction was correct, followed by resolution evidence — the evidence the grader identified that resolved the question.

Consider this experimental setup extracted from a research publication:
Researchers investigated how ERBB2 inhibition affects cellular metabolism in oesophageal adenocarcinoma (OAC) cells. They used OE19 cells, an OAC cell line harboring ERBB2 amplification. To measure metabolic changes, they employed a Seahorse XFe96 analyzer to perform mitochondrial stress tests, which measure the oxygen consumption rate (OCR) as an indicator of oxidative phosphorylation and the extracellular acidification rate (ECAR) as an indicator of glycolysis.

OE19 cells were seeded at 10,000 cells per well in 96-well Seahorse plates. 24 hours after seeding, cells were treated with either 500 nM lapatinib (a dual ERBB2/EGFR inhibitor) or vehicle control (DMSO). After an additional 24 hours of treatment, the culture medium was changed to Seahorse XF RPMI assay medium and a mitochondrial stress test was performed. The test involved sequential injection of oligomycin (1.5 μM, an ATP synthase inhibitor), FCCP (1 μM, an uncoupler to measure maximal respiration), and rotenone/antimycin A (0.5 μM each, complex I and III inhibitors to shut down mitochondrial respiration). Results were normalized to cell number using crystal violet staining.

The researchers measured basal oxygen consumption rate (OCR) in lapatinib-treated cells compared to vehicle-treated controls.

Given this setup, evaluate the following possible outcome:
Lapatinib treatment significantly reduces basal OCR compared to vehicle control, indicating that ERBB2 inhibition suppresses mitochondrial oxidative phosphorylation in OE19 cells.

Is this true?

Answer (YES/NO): YES